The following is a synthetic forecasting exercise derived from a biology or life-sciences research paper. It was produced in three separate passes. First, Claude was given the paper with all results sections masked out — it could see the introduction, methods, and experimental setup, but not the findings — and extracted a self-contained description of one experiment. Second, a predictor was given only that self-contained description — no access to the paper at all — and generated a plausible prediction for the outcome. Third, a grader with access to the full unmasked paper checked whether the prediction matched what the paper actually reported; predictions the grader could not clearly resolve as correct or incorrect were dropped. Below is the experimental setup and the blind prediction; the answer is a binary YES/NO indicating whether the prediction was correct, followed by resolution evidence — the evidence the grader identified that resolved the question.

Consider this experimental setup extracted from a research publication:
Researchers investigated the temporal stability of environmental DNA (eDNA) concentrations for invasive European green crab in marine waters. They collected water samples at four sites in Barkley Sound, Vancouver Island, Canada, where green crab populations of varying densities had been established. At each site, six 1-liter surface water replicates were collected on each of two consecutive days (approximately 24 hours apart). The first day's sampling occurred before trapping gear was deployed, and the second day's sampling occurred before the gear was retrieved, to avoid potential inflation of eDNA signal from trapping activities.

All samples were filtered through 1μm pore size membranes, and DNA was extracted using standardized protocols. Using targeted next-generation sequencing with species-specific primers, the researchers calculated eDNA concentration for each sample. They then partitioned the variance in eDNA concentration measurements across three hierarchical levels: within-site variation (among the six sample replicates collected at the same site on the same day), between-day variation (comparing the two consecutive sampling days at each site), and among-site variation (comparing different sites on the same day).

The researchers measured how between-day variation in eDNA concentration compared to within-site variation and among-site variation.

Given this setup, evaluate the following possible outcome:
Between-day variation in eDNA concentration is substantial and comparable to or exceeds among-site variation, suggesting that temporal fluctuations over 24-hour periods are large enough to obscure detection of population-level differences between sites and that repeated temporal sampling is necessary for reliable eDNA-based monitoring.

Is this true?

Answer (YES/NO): NO